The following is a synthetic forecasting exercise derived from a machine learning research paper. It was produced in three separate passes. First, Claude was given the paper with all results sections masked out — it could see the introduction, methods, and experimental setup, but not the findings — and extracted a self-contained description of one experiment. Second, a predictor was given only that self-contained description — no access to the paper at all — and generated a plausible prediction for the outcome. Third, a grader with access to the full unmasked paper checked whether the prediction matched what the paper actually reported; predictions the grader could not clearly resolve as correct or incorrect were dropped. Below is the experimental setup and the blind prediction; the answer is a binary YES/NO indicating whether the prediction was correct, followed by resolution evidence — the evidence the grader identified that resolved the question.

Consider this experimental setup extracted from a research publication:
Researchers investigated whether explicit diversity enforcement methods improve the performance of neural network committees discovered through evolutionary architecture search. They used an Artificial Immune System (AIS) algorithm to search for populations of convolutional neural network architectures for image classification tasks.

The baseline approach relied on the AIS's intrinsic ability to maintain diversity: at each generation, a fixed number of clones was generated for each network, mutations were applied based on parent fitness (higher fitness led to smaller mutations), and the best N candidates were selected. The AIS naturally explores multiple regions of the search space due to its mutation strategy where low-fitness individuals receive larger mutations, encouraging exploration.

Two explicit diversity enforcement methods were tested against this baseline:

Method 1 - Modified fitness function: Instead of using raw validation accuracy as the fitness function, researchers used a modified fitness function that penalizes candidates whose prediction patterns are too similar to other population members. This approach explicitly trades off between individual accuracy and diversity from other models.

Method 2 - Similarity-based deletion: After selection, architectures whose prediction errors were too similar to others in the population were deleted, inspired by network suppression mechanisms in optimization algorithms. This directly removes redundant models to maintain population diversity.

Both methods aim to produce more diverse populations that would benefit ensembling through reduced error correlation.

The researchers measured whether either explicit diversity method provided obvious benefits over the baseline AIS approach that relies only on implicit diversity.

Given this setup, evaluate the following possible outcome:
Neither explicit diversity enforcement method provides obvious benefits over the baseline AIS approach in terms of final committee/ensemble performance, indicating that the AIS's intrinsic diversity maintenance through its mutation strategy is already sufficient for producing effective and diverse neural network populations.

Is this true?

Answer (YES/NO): YES